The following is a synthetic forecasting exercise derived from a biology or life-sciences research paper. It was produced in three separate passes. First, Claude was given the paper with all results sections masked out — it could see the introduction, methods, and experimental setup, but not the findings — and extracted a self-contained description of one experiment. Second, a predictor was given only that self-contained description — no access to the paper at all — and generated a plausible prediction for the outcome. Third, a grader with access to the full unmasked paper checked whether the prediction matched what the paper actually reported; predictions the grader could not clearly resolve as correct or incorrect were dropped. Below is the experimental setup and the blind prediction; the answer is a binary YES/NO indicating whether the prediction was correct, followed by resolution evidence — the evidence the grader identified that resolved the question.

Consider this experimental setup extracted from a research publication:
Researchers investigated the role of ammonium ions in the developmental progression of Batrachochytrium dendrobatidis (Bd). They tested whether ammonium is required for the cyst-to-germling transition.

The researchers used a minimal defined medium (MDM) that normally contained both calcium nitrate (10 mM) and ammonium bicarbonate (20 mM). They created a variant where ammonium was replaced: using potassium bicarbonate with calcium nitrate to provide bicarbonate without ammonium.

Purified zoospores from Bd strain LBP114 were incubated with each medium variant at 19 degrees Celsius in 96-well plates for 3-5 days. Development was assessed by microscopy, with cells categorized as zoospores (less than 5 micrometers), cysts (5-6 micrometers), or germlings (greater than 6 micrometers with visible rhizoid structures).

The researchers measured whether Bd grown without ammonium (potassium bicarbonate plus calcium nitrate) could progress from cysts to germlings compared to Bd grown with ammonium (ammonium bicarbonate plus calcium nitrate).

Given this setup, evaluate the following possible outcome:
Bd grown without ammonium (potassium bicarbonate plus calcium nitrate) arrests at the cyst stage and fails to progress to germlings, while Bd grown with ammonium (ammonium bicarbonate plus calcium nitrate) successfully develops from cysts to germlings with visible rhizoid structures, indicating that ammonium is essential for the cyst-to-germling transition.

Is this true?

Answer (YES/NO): NO